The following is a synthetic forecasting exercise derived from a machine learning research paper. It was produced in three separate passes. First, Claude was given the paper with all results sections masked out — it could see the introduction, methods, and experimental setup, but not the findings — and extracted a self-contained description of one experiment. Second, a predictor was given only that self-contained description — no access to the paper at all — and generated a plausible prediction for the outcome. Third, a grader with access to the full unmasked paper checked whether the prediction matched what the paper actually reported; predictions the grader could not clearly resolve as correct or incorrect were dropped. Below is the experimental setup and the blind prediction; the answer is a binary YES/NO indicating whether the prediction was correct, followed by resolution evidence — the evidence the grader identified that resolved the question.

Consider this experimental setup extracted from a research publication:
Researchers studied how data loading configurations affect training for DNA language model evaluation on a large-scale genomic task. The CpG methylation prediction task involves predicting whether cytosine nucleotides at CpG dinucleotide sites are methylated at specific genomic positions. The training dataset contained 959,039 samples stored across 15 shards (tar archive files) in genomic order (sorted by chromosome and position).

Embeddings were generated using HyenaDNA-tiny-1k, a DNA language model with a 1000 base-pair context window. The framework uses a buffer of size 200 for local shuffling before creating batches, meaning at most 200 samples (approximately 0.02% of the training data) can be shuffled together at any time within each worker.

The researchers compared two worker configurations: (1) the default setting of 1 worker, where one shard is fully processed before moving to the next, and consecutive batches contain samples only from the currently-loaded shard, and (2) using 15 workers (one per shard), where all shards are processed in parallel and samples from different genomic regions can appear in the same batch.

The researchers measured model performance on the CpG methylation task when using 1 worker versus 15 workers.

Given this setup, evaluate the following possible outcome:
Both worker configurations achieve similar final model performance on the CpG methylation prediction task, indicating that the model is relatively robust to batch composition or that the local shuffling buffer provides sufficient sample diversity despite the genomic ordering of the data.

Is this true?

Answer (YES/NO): NO